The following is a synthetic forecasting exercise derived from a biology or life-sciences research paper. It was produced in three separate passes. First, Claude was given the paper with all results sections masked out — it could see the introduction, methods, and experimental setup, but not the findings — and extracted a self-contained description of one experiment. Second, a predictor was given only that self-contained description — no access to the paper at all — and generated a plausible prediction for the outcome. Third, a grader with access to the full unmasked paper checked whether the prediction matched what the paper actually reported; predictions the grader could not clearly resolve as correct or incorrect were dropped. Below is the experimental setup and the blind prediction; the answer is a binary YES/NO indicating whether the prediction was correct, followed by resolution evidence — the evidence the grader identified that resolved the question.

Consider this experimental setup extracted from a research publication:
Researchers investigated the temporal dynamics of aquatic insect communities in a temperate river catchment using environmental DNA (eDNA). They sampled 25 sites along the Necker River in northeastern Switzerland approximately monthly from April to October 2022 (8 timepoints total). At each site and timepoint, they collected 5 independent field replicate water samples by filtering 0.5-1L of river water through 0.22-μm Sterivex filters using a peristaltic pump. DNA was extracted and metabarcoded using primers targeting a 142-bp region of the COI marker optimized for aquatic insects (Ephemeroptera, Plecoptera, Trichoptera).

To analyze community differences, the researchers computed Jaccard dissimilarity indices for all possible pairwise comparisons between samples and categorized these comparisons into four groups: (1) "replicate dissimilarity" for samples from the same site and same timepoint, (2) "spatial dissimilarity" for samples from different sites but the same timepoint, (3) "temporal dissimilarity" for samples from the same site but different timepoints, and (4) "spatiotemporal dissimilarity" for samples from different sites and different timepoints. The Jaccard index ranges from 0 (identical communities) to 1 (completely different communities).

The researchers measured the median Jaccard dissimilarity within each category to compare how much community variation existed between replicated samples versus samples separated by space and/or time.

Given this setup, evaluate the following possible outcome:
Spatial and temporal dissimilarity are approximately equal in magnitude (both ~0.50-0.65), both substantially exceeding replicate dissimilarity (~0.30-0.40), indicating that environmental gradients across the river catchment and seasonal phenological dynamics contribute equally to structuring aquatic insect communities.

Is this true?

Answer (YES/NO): NO